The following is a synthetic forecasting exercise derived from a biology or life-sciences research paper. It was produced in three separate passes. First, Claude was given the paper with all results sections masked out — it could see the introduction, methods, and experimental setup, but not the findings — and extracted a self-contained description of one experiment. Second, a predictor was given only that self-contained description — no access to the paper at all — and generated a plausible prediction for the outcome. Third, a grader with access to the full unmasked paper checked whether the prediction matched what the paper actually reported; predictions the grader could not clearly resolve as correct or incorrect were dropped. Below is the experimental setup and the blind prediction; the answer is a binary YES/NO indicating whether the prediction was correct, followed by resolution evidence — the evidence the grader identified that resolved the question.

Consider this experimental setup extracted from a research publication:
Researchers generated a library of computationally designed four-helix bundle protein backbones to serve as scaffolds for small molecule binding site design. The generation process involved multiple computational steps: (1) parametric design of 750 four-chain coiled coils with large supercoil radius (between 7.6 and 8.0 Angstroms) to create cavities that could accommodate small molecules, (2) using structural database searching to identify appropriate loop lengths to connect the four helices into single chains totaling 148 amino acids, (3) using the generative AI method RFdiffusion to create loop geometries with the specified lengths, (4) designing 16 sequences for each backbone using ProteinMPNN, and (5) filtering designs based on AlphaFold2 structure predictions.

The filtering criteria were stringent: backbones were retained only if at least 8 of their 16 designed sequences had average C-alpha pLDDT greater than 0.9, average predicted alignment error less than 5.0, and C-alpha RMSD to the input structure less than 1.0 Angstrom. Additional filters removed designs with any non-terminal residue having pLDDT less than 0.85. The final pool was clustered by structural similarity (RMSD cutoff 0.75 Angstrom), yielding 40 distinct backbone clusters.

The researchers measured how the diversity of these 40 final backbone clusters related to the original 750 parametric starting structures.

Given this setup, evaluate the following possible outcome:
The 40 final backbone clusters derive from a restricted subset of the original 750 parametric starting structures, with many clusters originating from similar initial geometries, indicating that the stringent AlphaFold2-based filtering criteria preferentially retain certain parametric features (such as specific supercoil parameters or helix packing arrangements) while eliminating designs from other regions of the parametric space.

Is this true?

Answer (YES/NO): NO